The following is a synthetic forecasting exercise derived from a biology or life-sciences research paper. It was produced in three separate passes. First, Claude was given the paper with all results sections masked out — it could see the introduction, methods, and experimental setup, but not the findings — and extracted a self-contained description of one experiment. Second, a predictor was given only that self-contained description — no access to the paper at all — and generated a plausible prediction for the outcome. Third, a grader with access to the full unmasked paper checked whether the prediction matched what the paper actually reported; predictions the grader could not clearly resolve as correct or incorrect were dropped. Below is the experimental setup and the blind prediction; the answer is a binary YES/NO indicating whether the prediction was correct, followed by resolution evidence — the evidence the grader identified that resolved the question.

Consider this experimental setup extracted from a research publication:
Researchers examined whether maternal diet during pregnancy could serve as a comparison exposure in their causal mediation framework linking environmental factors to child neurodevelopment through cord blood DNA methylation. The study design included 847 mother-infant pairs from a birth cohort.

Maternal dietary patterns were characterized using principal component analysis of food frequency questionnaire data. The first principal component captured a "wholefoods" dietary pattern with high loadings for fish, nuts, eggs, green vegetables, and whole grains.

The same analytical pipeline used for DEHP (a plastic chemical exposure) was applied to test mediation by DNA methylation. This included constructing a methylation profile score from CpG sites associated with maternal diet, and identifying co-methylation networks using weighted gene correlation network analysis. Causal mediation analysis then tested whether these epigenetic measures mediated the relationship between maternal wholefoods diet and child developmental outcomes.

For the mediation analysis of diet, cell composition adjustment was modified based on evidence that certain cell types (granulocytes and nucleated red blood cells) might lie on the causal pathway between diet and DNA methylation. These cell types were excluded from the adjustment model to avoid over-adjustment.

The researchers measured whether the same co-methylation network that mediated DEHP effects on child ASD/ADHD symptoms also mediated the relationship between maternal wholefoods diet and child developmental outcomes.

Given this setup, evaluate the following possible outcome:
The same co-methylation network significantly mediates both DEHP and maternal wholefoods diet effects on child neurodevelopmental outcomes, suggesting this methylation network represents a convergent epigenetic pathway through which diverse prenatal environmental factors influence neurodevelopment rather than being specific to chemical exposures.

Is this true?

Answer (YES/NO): YES